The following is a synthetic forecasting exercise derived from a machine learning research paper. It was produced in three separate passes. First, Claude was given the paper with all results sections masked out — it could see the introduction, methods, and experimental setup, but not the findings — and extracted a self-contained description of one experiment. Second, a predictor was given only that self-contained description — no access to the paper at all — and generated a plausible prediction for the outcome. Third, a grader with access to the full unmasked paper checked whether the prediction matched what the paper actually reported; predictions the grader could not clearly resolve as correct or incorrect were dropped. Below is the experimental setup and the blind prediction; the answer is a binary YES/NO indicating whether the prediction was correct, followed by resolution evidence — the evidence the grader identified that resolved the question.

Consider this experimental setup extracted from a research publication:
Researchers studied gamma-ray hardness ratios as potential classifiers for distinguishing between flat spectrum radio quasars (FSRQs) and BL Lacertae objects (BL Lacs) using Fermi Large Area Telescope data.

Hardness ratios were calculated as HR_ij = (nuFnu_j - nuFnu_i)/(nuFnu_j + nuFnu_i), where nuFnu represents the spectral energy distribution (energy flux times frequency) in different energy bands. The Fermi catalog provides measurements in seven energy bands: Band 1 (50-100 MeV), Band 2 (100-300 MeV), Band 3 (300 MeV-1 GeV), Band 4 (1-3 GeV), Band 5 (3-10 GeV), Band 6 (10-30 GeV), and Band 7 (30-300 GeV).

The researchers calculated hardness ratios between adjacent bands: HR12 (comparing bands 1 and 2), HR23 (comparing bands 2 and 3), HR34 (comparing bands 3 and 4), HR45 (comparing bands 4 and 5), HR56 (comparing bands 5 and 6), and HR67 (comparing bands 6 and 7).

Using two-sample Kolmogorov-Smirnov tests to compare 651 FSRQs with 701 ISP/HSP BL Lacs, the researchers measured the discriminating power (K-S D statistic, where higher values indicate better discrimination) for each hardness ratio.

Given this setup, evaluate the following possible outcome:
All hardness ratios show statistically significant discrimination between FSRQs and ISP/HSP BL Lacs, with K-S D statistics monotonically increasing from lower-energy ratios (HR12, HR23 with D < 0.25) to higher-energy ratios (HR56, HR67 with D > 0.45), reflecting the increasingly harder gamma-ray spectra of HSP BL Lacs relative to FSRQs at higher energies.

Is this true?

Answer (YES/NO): NO